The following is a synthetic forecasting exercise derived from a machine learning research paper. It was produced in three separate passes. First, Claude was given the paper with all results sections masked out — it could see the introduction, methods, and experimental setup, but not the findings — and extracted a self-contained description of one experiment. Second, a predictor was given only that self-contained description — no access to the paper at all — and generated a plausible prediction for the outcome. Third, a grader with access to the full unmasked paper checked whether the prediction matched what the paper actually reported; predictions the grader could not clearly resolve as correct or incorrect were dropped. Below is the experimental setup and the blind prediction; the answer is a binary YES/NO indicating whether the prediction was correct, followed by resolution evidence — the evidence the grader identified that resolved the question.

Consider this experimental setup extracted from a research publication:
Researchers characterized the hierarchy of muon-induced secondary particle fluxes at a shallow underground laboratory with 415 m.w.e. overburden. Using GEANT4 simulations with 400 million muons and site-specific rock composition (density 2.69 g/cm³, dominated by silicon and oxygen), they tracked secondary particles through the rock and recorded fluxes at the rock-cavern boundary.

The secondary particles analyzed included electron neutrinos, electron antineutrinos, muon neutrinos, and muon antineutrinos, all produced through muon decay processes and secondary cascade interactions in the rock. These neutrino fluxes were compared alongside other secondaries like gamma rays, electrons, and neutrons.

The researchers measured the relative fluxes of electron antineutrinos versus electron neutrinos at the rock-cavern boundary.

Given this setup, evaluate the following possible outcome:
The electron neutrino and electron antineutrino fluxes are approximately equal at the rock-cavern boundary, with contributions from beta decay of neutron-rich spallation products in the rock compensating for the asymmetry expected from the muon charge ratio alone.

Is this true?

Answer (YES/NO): NO